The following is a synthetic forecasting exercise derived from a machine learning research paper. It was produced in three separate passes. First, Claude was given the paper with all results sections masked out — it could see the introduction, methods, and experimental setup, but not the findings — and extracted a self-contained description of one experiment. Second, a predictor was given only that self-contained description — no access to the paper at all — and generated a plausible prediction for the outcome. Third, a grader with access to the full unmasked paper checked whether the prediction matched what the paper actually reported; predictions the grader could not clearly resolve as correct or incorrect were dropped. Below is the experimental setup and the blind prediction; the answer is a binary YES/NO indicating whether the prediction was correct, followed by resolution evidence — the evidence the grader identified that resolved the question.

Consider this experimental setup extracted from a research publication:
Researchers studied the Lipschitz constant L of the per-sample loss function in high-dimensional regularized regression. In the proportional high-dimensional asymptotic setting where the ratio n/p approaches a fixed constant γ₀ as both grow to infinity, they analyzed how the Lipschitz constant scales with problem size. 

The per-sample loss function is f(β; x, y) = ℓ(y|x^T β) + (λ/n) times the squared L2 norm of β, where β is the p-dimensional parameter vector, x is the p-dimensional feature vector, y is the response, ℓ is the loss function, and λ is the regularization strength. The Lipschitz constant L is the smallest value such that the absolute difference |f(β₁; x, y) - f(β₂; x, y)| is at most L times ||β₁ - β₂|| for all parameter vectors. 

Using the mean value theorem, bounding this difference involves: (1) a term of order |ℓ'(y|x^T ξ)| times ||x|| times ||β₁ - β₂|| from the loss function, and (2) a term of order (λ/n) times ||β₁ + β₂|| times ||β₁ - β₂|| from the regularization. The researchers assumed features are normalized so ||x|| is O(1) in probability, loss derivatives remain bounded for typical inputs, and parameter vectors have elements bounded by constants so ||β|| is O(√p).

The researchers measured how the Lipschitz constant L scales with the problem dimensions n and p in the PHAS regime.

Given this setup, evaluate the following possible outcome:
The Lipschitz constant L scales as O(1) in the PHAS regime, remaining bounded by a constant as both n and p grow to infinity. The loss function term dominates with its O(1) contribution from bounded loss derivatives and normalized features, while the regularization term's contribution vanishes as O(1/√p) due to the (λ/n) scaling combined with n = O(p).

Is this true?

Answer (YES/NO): YES